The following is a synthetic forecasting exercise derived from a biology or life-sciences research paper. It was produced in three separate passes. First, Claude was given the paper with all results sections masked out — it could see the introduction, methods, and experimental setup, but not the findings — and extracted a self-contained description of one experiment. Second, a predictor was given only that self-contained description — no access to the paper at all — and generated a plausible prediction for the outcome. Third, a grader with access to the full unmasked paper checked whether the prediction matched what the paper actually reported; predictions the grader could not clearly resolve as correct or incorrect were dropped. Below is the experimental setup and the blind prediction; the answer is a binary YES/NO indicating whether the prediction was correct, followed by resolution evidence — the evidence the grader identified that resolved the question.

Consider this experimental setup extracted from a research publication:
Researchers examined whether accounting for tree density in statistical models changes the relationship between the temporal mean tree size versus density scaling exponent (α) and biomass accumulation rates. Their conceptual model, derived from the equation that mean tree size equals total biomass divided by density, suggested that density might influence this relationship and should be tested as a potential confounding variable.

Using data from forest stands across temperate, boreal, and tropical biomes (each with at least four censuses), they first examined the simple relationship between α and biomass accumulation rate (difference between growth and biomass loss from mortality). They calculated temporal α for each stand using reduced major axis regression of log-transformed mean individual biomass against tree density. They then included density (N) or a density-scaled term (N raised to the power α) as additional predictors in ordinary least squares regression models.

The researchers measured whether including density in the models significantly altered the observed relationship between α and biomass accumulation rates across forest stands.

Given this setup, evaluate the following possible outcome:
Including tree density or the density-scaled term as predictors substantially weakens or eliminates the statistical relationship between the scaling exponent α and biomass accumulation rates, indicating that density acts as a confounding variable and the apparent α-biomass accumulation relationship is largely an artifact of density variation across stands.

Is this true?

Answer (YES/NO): NO